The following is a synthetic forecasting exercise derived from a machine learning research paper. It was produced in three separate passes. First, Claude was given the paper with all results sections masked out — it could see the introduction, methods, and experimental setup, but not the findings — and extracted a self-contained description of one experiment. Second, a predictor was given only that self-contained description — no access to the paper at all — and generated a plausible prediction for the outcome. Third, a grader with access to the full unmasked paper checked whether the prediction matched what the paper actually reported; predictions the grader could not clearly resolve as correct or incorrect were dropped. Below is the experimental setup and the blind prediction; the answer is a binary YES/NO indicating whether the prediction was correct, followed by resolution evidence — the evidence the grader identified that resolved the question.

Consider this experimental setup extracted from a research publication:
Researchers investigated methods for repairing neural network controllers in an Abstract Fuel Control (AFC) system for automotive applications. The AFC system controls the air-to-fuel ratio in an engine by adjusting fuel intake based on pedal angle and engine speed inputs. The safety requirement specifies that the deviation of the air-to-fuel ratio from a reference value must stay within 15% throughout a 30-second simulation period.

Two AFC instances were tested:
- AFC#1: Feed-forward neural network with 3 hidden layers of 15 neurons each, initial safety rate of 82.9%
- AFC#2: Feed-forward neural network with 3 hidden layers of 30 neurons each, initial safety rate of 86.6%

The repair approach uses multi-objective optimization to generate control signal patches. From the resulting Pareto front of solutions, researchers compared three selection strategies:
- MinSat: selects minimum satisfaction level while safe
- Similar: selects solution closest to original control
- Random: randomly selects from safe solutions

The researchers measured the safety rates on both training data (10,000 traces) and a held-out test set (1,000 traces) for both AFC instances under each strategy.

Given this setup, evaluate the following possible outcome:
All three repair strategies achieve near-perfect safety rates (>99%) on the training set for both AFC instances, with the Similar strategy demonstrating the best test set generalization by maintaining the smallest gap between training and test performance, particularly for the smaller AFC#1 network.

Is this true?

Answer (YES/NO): NO